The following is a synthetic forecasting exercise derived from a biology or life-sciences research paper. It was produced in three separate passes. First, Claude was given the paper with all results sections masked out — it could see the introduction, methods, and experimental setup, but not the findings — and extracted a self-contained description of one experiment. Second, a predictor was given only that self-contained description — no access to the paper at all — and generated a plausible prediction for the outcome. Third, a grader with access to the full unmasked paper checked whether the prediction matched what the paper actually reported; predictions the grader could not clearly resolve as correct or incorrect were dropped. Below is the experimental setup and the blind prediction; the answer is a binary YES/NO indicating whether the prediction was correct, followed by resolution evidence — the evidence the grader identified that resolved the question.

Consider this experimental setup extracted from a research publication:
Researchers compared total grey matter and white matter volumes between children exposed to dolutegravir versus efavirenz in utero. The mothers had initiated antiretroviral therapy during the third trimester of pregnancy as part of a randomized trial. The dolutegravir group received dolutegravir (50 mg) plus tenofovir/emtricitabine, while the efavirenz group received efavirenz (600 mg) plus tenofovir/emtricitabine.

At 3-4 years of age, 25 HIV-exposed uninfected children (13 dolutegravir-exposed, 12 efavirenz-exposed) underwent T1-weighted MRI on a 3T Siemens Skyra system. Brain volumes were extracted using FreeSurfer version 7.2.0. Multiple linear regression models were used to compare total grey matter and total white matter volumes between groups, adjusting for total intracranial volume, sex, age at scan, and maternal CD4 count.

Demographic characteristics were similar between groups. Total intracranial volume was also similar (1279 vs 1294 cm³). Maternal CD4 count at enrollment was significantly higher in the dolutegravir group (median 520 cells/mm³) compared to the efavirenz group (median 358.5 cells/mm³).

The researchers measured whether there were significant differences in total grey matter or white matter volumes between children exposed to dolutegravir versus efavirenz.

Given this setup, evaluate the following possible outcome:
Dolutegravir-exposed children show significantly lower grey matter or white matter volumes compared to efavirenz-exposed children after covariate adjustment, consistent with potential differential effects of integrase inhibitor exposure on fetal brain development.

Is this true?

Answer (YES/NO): NO